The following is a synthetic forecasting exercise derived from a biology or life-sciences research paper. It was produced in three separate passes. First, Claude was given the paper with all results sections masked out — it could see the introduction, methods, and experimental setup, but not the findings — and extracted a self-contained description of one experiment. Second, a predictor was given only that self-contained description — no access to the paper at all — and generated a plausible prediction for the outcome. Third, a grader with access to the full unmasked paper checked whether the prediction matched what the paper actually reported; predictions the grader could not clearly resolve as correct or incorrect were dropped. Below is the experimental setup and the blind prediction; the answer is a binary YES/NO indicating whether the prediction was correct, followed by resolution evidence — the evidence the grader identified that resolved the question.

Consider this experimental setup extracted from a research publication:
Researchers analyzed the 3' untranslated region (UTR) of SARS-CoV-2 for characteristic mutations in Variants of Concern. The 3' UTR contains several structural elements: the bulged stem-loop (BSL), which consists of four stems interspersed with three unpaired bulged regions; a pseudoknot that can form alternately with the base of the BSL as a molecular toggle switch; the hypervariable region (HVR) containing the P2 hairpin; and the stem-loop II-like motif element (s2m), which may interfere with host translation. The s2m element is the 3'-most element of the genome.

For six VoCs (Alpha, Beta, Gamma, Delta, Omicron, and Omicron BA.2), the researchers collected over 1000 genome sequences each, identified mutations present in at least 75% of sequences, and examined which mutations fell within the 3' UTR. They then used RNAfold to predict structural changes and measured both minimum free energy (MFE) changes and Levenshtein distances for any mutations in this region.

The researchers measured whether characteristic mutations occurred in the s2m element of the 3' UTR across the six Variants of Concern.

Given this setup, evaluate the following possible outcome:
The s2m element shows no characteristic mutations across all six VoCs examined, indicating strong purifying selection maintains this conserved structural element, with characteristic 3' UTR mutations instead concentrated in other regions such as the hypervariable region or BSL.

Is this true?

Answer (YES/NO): NO